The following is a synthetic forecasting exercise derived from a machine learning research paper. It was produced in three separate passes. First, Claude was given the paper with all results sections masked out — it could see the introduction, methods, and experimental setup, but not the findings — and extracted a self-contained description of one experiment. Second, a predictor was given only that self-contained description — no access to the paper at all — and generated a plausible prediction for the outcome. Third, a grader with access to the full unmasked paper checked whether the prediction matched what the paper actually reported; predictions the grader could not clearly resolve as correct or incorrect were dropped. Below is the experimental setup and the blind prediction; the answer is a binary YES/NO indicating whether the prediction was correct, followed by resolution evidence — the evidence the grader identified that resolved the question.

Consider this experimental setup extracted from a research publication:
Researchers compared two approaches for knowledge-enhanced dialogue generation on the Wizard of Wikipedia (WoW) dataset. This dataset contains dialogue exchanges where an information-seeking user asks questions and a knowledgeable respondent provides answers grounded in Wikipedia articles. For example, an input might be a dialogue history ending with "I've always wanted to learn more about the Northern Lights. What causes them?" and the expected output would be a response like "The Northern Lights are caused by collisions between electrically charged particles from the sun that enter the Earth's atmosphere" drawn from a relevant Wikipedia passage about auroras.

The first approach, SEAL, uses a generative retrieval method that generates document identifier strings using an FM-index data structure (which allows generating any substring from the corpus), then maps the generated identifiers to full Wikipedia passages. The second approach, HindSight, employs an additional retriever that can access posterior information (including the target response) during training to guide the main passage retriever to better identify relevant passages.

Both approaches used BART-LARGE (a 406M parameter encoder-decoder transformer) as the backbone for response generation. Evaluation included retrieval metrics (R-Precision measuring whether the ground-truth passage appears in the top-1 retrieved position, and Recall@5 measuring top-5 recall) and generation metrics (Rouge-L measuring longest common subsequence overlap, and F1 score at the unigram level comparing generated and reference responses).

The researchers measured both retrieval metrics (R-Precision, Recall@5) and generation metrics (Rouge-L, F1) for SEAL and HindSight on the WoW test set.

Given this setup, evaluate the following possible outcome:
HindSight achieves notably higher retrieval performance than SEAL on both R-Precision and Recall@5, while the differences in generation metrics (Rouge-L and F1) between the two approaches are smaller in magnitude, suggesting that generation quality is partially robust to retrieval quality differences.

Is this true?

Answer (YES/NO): NO